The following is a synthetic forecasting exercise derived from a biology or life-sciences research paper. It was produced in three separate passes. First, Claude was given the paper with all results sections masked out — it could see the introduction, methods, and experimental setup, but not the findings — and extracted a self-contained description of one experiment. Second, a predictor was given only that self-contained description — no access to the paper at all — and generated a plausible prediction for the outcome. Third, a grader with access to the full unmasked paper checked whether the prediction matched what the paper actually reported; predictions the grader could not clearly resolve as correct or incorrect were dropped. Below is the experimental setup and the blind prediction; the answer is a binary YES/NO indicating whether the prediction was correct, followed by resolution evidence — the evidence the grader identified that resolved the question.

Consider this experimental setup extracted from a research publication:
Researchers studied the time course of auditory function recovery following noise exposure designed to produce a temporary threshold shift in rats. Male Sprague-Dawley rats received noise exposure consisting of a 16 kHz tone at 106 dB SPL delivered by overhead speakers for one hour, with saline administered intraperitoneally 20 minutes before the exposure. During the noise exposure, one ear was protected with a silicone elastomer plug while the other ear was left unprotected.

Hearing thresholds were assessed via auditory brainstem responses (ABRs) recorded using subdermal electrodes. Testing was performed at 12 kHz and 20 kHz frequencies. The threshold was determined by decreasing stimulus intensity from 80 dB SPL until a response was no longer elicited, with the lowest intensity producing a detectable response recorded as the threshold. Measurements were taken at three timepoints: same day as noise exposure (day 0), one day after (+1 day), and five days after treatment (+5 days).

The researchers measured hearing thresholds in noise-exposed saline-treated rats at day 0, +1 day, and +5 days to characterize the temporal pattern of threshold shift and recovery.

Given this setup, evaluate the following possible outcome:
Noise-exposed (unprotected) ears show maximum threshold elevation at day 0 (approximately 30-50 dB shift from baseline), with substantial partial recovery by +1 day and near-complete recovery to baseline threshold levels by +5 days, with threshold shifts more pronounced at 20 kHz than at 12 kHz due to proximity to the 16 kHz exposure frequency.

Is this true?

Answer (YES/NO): NO